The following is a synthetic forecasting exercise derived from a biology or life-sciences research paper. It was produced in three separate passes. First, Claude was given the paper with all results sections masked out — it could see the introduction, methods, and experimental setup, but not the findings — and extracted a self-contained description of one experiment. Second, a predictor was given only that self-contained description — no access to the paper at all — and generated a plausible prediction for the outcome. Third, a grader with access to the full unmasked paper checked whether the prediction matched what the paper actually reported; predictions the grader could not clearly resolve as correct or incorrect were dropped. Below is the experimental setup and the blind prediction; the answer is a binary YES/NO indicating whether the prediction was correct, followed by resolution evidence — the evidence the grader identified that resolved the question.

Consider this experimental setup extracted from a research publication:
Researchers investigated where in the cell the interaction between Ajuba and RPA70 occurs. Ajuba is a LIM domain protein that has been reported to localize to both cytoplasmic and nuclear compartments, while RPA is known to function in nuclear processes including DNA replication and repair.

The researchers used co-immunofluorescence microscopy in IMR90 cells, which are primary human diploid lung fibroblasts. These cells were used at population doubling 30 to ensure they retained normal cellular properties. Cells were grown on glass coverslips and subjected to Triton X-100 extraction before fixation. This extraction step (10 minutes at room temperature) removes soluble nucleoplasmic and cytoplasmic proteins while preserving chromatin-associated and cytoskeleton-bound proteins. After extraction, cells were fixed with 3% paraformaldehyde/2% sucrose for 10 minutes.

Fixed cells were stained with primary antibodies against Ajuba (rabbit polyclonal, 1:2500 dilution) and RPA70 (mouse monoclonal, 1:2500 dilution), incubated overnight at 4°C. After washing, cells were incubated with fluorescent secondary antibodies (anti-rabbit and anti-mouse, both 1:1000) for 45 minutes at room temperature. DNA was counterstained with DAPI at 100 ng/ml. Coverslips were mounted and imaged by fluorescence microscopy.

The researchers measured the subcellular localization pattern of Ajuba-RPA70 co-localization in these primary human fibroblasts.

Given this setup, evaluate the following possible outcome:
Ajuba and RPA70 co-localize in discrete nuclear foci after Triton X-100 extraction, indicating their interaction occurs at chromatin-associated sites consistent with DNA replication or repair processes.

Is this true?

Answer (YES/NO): YES